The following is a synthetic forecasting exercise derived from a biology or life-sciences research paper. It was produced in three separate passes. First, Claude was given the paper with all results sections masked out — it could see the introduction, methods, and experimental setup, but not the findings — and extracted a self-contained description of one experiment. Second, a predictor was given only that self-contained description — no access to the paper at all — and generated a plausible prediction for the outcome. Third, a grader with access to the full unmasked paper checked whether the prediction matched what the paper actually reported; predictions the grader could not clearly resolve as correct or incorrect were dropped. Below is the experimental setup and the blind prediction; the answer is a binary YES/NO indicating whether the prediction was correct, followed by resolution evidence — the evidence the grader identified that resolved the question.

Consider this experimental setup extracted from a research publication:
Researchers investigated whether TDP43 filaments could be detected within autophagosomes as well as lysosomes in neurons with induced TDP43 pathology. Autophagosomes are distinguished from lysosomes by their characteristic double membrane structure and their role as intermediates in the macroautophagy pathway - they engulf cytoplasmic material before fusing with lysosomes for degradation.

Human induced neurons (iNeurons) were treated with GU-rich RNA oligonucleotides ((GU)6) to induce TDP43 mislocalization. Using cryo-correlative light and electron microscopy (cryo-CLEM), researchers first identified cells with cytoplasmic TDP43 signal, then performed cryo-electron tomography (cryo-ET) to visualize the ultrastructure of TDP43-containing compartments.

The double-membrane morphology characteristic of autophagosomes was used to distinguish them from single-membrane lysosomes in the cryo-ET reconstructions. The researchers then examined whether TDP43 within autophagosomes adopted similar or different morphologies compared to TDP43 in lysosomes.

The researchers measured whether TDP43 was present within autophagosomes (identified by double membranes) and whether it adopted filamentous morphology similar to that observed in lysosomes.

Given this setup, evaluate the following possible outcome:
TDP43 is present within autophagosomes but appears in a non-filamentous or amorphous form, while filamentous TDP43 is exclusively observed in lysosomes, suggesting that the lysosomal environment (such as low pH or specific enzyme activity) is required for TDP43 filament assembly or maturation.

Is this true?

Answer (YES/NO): NO